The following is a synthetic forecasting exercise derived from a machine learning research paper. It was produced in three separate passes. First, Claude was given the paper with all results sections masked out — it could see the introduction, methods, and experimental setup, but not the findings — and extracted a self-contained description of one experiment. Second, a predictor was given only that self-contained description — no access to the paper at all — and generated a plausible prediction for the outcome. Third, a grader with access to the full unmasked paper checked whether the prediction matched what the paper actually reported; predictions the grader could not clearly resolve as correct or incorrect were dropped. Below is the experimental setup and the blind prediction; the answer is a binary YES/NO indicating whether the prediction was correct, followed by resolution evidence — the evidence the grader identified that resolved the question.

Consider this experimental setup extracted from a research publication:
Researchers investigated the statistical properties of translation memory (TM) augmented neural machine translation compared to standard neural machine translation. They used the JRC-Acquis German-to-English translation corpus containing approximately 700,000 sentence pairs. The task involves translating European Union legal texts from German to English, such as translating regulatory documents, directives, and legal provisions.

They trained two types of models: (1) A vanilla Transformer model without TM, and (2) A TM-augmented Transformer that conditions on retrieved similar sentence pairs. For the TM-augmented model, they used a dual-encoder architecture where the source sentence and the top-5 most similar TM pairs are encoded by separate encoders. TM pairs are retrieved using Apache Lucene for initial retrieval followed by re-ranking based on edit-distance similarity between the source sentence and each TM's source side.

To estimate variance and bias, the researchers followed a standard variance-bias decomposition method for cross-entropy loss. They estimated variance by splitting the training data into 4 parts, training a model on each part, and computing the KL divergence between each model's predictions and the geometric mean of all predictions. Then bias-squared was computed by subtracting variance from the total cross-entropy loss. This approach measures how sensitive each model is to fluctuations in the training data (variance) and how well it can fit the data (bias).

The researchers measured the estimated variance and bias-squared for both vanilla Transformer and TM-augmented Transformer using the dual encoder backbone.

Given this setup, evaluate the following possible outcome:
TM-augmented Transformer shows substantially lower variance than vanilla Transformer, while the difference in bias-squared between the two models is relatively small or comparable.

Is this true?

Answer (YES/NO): NO